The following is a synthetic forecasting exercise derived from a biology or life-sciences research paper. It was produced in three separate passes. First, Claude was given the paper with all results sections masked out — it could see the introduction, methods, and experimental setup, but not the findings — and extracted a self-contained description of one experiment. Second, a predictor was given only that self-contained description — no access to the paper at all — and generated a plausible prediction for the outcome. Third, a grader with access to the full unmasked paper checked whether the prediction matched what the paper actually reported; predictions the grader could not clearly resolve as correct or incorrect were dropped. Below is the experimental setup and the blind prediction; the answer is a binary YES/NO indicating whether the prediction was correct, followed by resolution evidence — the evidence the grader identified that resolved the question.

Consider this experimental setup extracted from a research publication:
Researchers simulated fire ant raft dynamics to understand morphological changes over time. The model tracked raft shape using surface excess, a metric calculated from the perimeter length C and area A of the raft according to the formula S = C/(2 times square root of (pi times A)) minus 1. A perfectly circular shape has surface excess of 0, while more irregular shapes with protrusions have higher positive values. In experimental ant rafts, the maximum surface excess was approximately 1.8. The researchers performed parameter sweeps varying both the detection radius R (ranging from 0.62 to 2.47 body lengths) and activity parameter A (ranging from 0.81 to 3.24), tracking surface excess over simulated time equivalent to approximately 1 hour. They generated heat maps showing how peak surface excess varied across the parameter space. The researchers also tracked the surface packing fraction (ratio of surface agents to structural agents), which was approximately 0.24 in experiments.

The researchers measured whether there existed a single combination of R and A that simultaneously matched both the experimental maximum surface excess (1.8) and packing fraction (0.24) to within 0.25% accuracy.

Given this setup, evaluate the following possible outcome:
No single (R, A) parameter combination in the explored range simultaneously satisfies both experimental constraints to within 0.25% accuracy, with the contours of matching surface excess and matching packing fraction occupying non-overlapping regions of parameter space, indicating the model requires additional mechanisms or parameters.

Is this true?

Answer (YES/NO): YES